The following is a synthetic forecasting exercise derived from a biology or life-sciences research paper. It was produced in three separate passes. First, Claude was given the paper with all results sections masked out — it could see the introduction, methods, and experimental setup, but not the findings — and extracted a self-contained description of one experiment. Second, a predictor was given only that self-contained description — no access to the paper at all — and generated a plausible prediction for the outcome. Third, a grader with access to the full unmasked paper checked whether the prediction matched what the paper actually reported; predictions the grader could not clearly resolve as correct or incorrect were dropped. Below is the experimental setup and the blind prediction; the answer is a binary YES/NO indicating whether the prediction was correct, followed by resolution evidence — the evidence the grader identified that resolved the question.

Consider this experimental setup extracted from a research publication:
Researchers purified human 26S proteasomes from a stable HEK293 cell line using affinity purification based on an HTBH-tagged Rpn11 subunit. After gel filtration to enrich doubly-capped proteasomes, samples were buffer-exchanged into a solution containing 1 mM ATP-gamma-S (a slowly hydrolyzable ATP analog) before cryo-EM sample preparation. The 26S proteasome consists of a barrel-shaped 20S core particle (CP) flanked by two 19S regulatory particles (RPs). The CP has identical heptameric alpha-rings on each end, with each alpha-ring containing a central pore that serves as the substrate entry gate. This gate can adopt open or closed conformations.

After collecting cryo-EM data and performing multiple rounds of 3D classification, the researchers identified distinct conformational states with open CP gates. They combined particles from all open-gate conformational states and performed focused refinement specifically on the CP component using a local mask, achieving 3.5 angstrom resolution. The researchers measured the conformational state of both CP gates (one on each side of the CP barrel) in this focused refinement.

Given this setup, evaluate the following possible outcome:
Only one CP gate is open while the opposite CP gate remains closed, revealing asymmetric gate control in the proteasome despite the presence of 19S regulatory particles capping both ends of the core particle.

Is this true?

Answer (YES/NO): YES